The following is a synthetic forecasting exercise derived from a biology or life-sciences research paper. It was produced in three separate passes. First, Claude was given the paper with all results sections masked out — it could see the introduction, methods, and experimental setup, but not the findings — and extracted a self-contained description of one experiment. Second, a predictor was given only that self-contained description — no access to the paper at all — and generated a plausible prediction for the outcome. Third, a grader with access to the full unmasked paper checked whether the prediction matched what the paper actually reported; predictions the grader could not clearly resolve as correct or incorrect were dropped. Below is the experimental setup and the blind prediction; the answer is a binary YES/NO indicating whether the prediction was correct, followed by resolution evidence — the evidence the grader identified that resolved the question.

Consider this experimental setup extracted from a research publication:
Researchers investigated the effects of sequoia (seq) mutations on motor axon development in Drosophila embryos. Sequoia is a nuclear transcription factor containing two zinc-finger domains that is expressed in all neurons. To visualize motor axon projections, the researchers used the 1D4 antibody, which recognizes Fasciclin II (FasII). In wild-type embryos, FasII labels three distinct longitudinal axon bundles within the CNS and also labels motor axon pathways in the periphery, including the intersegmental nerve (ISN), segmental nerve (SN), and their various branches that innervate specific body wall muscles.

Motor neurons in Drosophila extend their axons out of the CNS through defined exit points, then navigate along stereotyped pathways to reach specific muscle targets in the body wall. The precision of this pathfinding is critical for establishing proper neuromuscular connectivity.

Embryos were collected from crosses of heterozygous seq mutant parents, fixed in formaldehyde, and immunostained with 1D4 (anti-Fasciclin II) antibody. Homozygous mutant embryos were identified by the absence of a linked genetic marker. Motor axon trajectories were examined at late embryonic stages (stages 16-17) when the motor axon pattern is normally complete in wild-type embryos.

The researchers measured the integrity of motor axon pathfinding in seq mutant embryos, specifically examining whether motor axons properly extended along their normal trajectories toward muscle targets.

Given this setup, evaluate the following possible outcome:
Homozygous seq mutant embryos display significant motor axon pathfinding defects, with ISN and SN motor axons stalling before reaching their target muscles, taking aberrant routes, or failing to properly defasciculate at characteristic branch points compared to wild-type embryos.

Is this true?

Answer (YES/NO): YES